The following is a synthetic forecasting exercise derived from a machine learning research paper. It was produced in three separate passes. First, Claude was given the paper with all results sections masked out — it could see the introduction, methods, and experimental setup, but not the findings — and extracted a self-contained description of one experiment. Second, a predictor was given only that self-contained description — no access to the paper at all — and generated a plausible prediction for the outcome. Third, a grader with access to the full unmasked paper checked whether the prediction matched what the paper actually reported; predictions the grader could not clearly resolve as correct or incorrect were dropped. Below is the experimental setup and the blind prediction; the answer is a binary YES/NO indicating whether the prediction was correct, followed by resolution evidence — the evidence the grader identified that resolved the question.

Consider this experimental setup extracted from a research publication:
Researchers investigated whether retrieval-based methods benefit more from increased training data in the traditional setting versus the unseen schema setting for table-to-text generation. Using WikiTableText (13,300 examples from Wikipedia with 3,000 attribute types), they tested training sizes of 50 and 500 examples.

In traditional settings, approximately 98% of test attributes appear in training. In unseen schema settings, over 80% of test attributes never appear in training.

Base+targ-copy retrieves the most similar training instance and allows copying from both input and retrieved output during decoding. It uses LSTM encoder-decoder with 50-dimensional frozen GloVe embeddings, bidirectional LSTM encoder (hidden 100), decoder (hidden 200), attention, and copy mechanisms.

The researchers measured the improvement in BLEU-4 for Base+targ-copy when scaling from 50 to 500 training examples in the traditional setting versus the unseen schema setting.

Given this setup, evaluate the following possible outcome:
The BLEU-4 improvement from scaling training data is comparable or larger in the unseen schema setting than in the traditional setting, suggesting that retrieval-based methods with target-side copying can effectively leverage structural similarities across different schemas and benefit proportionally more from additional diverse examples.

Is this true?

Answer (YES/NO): NO